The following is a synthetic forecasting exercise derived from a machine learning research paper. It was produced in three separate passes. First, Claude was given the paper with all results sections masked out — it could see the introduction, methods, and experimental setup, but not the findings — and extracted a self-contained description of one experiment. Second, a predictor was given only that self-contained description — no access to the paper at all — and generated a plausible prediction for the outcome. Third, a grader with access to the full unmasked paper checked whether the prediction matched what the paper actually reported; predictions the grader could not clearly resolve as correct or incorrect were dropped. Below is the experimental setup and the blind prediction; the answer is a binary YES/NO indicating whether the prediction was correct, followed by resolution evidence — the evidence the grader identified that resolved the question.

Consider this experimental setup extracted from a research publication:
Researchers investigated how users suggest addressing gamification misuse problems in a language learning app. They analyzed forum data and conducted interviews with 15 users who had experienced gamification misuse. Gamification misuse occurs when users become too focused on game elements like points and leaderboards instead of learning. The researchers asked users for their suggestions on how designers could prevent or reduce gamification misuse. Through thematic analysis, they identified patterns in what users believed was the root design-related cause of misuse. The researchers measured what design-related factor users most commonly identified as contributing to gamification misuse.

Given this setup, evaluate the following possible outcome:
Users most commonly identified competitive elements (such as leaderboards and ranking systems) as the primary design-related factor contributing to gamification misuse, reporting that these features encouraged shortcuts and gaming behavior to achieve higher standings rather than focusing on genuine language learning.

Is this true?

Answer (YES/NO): YES